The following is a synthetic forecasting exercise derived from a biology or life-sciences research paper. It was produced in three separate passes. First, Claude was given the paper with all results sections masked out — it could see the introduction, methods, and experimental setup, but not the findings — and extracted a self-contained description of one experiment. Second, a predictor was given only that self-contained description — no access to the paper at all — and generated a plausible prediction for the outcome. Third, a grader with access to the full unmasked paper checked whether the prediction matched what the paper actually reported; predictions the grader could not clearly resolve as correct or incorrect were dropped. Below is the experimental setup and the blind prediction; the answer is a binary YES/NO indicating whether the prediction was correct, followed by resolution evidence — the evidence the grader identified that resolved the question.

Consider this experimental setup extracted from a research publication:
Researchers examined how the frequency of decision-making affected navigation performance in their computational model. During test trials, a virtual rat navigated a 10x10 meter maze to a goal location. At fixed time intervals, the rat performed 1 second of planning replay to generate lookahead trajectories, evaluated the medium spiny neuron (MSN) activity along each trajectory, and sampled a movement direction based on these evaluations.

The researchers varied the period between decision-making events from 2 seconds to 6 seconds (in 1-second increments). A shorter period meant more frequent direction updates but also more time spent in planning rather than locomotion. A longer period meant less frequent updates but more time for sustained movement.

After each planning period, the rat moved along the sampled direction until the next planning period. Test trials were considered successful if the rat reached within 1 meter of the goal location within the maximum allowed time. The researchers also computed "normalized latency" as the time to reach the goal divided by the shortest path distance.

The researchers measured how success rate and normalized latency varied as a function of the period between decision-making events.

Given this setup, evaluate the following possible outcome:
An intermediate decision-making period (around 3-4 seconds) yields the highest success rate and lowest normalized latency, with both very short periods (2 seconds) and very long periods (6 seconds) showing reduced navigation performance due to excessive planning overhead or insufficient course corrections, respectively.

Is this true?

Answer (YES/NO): YES